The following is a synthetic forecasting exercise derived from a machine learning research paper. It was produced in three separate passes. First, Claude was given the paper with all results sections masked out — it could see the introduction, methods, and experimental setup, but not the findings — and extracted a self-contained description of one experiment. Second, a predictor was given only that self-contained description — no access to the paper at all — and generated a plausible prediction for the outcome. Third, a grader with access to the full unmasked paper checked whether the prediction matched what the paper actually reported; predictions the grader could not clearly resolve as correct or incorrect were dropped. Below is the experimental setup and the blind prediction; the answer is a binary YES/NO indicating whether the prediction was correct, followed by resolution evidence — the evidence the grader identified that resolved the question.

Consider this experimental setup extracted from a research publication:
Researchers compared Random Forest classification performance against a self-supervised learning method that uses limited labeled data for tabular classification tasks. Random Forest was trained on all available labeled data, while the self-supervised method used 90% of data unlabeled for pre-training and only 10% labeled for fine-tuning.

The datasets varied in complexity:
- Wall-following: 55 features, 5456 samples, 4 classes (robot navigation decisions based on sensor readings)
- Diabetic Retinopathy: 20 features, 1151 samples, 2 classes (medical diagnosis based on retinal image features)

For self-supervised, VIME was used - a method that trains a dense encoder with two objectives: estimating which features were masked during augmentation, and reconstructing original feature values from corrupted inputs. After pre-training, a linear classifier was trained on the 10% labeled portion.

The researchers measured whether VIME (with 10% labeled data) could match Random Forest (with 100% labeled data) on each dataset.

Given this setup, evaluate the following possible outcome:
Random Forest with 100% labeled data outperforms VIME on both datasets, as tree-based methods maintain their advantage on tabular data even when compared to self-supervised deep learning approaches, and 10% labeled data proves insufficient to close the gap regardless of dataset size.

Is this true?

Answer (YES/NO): YES